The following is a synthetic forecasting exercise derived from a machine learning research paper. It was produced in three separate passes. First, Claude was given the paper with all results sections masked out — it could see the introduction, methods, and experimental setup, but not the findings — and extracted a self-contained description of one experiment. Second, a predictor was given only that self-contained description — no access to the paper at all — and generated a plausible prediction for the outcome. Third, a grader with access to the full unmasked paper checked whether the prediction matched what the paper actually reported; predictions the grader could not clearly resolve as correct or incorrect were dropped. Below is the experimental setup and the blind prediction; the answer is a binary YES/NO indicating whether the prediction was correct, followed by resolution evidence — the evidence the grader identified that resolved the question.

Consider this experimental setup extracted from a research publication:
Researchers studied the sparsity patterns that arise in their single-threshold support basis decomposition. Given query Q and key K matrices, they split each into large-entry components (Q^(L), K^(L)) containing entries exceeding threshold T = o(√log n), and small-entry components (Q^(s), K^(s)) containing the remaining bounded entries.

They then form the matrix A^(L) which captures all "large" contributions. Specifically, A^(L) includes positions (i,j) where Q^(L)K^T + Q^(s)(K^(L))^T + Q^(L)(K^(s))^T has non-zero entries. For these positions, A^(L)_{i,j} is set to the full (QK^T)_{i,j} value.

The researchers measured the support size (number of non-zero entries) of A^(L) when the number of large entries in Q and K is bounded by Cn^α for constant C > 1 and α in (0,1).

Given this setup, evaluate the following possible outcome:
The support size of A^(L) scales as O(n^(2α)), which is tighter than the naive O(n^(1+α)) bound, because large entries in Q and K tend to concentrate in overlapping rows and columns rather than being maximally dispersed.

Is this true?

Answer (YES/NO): NO